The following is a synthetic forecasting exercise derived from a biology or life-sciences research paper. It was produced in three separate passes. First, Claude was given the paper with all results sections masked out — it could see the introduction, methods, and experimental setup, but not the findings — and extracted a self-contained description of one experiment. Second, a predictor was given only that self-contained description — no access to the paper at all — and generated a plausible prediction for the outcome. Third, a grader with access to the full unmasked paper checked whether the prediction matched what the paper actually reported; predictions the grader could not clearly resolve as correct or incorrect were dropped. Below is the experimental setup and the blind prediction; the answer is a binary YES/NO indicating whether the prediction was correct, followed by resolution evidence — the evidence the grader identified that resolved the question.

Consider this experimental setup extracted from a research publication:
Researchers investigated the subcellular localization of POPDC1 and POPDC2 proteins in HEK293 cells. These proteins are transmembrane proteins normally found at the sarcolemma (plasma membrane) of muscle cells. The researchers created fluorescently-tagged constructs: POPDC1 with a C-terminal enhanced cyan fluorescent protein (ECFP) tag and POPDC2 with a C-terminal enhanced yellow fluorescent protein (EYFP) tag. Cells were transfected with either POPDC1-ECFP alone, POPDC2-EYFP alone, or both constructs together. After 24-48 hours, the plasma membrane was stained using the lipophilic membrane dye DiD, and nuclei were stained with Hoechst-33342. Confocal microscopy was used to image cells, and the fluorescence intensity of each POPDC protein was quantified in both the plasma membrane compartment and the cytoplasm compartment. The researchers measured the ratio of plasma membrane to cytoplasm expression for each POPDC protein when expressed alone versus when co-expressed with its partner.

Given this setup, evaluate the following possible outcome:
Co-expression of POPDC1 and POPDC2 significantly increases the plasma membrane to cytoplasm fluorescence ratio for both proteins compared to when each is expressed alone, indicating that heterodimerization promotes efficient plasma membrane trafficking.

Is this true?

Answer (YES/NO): YES